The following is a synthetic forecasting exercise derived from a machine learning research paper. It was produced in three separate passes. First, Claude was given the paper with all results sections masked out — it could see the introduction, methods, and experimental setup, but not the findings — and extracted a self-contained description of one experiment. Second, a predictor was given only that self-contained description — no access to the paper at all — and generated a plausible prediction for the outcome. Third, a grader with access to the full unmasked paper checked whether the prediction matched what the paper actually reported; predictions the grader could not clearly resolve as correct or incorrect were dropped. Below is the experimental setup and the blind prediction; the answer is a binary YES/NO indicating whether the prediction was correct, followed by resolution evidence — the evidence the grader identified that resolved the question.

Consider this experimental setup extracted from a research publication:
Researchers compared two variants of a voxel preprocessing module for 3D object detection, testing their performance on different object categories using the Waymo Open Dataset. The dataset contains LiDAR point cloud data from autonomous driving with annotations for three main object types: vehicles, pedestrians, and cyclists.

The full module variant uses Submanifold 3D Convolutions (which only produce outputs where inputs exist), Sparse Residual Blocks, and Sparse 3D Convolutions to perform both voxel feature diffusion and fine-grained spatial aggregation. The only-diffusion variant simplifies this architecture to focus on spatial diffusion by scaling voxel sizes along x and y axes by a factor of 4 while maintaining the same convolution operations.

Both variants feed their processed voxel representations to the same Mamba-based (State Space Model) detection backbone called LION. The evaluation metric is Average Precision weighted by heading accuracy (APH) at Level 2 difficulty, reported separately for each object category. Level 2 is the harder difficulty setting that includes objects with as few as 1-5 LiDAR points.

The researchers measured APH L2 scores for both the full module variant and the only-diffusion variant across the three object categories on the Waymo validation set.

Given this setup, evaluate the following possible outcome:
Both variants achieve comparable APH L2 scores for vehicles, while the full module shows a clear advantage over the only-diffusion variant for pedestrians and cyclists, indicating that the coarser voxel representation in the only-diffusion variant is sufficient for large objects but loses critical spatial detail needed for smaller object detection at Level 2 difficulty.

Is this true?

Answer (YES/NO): NO